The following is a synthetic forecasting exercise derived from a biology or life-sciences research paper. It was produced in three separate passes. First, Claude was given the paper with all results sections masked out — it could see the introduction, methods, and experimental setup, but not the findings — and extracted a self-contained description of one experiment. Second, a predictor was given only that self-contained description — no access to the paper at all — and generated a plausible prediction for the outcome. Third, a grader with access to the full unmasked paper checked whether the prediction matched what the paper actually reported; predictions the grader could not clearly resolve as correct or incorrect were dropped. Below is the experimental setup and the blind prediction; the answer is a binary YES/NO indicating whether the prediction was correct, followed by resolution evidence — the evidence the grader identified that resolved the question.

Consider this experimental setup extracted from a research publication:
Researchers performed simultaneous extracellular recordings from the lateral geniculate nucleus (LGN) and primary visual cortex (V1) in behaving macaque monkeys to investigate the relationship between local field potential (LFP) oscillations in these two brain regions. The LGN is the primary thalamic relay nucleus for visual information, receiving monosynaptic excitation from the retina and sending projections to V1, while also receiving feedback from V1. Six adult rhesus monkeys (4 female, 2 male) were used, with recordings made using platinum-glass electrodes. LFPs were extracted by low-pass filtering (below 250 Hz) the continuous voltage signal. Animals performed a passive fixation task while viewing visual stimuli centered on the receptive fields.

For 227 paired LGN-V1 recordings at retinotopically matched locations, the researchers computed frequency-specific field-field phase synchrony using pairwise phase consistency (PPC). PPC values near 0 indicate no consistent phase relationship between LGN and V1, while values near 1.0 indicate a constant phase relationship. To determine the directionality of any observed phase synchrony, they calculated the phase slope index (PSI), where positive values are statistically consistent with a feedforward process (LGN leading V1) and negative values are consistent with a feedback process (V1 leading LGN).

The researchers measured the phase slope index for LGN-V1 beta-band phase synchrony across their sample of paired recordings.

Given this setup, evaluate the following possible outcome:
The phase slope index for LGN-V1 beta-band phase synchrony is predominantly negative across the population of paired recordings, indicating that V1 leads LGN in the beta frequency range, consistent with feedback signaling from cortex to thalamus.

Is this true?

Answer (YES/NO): NO